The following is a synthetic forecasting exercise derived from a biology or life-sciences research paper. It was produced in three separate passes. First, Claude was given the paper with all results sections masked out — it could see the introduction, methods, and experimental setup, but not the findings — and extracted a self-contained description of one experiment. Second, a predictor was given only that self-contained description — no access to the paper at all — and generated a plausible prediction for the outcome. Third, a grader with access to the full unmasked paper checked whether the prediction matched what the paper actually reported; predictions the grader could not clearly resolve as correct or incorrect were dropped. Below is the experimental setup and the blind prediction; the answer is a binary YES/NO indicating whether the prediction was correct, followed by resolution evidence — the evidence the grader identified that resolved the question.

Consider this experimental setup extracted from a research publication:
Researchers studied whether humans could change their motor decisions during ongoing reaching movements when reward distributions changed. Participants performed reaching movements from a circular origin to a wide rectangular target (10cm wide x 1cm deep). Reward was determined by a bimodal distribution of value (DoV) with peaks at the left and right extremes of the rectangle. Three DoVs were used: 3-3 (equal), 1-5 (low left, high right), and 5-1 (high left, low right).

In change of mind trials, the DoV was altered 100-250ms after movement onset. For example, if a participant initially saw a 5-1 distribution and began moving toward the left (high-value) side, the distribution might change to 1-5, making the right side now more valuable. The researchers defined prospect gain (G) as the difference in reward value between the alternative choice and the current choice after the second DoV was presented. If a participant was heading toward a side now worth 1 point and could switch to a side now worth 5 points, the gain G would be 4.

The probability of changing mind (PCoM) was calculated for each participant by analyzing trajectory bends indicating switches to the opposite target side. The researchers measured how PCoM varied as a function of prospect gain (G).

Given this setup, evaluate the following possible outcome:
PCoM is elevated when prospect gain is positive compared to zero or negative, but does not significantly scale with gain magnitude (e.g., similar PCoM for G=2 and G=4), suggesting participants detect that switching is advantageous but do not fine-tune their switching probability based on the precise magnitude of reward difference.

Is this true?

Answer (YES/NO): NO